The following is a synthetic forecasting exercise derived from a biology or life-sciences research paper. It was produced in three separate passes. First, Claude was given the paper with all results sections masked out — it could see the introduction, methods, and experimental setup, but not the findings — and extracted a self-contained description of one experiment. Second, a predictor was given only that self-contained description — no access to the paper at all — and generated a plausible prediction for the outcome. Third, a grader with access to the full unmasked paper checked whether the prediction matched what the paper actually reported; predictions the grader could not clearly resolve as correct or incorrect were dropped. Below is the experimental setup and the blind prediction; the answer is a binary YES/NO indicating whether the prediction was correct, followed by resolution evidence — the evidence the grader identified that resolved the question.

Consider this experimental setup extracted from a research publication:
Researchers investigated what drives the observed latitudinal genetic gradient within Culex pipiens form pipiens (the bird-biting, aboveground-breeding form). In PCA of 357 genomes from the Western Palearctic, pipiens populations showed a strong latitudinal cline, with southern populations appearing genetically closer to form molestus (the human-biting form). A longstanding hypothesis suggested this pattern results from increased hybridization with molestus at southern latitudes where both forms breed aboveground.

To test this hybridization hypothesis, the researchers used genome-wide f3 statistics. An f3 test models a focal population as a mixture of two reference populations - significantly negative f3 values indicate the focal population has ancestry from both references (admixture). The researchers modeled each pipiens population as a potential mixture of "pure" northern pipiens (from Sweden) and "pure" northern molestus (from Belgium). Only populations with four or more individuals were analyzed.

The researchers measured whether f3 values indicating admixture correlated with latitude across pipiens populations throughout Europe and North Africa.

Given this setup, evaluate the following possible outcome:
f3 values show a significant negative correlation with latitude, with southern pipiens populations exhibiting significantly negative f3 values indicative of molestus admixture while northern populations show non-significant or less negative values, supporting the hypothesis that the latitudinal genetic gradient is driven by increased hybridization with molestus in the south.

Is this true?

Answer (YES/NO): NO